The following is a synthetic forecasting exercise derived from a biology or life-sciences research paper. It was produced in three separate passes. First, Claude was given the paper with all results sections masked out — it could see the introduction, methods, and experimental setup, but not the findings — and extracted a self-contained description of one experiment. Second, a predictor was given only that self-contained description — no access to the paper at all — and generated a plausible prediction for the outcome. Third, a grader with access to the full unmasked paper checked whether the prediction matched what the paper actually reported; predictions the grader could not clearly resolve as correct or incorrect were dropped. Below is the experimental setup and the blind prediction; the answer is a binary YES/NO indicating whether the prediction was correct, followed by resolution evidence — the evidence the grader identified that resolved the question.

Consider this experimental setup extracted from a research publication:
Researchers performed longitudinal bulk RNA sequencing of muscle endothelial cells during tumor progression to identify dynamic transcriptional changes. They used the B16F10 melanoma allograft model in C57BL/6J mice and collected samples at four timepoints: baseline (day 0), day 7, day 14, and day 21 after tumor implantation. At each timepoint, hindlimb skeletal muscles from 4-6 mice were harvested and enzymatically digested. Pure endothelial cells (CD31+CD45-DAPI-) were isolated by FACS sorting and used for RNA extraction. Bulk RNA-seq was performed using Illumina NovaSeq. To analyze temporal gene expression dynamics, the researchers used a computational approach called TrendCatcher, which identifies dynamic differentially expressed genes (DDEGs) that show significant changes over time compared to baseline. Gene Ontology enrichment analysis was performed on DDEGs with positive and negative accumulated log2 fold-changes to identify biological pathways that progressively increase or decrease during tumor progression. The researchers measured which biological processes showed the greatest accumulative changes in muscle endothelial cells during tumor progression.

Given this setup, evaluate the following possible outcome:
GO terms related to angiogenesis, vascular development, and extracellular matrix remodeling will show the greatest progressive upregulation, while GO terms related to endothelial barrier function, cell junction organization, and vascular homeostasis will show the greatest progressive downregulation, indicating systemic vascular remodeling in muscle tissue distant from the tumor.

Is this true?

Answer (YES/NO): NO